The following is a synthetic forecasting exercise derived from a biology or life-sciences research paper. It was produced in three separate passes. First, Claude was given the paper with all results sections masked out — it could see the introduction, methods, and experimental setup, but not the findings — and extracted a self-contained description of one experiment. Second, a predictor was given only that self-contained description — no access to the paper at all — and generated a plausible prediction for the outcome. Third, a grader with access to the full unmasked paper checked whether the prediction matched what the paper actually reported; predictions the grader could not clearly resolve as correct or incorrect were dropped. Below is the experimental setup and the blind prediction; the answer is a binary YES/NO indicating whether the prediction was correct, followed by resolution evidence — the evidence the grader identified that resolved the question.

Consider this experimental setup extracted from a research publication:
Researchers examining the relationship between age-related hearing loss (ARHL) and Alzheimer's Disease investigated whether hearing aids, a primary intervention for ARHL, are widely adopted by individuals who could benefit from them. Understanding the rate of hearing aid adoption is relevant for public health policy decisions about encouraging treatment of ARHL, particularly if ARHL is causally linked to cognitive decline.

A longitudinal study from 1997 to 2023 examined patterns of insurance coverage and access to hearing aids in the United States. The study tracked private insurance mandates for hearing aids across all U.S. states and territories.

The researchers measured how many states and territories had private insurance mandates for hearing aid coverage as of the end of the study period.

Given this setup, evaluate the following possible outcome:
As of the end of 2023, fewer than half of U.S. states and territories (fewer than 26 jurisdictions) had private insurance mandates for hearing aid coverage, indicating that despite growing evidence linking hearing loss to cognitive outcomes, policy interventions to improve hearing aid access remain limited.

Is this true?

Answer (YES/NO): NO